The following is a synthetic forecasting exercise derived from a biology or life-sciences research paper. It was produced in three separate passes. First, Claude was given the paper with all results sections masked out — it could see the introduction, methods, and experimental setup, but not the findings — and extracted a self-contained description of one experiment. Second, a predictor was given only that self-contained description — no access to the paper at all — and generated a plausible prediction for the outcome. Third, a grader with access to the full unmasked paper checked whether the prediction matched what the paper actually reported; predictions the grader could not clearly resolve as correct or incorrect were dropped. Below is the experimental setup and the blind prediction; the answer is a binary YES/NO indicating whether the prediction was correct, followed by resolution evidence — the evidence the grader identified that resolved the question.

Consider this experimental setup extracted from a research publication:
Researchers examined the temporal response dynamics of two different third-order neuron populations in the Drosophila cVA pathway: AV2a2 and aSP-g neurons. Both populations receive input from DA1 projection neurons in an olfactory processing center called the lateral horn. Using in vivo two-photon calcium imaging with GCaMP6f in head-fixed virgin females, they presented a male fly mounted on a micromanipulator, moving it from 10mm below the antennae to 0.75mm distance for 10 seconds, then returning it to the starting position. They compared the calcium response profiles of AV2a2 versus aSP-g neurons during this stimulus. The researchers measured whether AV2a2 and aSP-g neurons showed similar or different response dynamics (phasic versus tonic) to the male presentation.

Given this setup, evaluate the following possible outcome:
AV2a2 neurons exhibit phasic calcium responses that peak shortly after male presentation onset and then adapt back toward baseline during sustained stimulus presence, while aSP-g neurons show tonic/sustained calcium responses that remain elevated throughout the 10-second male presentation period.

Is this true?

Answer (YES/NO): NO